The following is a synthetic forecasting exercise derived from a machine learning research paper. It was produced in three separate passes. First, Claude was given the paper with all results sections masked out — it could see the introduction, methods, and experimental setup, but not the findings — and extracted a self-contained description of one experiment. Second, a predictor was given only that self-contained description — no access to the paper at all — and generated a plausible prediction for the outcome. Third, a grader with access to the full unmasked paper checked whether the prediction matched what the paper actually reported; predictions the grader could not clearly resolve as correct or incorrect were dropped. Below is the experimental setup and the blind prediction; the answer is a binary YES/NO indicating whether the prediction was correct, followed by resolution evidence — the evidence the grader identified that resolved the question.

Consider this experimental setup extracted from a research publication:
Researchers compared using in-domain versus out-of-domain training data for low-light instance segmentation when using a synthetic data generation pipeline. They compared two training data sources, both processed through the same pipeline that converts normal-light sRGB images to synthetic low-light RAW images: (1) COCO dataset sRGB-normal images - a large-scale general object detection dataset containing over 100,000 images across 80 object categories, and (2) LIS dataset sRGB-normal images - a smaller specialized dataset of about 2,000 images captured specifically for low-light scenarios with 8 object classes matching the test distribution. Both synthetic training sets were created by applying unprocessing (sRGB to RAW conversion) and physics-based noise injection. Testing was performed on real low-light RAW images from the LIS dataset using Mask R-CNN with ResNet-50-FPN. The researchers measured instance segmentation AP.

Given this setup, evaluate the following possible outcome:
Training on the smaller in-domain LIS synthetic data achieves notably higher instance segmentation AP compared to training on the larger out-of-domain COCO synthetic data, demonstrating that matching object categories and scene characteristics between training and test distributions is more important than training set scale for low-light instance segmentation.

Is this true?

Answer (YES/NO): YES